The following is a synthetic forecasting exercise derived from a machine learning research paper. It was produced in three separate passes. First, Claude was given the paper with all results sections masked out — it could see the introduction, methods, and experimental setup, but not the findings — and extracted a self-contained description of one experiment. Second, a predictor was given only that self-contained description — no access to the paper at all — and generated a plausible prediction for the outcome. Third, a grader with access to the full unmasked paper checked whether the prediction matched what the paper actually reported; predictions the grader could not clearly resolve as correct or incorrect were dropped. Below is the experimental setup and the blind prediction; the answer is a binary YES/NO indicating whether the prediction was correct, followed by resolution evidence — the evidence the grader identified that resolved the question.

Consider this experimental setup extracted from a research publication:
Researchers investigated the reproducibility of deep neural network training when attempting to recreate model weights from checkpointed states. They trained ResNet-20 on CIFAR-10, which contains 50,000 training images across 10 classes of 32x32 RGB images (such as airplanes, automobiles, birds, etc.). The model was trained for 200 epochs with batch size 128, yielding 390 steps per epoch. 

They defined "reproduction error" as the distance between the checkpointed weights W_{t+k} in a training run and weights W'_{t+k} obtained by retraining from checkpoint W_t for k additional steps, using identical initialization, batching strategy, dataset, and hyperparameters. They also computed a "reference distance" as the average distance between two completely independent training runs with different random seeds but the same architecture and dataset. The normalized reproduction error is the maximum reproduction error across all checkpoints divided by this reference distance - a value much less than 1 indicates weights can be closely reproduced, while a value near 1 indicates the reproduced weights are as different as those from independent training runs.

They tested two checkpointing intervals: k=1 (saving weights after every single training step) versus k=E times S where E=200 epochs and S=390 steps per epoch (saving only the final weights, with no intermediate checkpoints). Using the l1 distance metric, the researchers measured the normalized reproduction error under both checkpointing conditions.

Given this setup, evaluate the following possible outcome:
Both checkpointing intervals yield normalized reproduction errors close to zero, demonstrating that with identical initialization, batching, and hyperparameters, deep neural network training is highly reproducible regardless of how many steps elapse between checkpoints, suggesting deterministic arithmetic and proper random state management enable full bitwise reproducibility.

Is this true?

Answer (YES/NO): NO